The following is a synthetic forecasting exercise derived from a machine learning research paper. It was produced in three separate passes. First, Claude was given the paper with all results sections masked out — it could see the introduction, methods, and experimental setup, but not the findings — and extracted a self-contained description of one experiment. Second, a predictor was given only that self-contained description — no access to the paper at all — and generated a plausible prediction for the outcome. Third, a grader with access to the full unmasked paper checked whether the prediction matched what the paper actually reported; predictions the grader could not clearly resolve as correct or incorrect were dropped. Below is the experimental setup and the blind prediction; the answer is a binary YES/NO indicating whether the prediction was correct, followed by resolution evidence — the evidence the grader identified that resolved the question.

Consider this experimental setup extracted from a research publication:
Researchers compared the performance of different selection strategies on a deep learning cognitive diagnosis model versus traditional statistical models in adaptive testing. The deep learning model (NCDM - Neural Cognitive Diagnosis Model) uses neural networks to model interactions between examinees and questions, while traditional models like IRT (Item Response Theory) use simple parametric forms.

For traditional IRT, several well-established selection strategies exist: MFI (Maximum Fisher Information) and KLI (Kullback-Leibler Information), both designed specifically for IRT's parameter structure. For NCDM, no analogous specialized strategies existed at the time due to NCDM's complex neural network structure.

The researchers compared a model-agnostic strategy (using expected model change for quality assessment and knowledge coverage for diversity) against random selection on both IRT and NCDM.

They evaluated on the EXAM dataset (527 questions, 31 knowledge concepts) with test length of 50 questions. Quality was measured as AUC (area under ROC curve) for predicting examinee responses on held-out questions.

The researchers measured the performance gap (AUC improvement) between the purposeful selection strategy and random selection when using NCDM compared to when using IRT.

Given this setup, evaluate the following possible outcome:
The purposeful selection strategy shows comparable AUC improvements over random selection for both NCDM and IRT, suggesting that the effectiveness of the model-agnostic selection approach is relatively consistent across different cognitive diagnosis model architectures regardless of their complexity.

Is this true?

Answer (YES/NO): NO